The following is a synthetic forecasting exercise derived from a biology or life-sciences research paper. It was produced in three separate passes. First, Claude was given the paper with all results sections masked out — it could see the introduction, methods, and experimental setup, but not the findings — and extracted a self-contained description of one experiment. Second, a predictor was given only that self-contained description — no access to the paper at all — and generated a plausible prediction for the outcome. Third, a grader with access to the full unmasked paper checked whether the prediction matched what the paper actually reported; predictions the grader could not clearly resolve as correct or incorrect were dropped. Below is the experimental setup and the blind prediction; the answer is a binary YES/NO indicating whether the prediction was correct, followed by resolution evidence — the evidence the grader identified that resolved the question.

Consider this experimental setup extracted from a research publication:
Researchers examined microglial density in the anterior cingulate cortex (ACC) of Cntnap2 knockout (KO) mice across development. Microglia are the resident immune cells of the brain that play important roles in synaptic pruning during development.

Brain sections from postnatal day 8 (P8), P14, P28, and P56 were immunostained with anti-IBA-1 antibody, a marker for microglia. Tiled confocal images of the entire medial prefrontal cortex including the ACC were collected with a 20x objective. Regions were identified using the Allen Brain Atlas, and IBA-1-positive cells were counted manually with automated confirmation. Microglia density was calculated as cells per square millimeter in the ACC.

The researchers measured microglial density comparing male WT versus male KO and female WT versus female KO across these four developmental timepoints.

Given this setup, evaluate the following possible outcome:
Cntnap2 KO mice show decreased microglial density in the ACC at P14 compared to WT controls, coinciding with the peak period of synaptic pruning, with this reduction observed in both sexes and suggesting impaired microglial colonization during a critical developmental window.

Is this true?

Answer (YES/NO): NO